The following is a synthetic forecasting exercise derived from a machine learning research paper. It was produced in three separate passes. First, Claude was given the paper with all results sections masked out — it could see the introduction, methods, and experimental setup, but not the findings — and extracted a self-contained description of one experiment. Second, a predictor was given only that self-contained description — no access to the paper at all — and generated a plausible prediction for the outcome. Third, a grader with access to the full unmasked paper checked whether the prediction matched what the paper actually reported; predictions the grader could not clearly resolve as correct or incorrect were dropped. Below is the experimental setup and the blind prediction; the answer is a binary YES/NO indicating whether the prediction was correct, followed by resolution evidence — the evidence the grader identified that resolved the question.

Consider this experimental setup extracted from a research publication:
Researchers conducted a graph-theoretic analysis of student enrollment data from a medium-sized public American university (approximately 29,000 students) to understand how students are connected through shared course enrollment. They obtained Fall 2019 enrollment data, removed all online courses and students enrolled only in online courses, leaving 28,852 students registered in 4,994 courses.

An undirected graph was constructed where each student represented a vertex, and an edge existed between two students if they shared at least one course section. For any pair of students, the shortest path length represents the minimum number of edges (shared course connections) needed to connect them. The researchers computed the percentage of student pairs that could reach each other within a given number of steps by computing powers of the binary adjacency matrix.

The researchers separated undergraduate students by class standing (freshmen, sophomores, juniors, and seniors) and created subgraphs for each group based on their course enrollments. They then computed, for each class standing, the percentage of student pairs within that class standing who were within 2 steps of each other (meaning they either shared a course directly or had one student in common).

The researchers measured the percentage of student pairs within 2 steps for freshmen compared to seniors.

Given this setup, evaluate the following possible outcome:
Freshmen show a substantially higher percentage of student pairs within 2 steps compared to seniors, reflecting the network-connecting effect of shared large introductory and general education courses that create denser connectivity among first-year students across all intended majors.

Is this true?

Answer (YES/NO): YES